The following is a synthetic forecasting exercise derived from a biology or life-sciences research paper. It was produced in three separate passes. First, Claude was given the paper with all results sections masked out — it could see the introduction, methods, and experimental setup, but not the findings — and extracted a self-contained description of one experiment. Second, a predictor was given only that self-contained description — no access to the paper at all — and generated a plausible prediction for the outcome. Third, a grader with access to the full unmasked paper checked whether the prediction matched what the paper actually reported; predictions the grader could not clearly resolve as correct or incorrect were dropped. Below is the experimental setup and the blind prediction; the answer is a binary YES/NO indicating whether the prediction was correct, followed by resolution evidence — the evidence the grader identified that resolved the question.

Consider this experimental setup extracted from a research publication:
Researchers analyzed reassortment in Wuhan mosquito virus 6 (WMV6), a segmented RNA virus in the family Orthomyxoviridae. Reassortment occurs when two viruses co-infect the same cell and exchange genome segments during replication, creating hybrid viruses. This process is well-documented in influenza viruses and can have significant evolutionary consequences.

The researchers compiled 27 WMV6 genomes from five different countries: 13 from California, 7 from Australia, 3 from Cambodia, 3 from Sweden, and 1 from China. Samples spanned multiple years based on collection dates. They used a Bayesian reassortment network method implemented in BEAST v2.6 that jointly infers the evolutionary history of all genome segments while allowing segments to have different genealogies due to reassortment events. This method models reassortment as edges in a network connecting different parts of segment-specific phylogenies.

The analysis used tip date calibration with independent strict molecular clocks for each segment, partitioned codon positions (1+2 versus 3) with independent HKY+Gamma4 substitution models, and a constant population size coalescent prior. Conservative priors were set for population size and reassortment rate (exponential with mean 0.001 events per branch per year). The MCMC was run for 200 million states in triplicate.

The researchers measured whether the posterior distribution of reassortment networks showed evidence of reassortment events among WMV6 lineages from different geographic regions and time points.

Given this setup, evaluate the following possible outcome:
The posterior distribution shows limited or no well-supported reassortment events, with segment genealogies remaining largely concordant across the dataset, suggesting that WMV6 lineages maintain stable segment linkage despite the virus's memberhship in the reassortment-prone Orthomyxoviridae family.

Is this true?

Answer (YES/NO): NO